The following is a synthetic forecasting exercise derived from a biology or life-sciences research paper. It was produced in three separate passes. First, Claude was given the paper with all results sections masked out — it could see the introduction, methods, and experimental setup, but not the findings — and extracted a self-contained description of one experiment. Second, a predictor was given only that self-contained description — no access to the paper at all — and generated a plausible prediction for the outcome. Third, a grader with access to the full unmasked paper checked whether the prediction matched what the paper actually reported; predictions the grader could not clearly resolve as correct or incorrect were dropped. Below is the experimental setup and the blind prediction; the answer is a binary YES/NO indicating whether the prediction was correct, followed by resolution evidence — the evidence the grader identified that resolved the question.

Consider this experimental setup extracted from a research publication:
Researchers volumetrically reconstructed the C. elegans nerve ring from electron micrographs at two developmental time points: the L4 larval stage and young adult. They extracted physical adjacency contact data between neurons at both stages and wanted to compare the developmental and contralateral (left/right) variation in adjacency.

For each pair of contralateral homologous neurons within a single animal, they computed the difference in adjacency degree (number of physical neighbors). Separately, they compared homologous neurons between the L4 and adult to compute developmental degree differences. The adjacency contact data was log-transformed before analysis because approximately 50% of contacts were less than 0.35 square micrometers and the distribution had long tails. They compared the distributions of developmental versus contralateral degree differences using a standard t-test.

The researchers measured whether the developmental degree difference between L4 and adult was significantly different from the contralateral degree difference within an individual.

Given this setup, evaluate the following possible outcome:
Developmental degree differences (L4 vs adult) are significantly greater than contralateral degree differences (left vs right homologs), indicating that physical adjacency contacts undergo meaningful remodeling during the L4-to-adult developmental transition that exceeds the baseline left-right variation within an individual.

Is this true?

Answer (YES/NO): YES